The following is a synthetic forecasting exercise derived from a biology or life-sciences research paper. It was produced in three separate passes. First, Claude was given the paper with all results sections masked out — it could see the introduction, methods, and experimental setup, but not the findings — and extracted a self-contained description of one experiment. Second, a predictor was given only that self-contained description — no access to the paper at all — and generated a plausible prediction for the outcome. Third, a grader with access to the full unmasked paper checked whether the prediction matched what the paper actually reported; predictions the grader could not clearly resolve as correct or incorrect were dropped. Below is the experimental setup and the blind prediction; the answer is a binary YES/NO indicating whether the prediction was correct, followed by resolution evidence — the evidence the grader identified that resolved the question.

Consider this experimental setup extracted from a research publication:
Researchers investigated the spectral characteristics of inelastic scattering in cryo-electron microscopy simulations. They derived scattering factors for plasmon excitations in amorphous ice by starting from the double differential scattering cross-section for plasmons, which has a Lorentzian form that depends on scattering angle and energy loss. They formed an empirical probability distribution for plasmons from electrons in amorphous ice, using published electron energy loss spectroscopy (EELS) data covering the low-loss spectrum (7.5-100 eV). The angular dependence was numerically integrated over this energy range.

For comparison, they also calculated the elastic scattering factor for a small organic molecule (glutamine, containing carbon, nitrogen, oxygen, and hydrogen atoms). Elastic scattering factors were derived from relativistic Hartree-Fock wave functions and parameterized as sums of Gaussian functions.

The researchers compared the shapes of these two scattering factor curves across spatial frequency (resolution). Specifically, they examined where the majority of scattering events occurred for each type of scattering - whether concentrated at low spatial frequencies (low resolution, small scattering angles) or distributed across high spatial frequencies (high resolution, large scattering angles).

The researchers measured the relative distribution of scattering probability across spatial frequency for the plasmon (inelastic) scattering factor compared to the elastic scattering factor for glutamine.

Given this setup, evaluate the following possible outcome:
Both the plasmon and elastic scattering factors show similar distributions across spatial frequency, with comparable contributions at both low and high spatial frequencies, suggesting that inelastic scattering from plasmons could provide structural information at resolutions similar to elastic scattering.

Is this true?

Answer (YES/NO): NO